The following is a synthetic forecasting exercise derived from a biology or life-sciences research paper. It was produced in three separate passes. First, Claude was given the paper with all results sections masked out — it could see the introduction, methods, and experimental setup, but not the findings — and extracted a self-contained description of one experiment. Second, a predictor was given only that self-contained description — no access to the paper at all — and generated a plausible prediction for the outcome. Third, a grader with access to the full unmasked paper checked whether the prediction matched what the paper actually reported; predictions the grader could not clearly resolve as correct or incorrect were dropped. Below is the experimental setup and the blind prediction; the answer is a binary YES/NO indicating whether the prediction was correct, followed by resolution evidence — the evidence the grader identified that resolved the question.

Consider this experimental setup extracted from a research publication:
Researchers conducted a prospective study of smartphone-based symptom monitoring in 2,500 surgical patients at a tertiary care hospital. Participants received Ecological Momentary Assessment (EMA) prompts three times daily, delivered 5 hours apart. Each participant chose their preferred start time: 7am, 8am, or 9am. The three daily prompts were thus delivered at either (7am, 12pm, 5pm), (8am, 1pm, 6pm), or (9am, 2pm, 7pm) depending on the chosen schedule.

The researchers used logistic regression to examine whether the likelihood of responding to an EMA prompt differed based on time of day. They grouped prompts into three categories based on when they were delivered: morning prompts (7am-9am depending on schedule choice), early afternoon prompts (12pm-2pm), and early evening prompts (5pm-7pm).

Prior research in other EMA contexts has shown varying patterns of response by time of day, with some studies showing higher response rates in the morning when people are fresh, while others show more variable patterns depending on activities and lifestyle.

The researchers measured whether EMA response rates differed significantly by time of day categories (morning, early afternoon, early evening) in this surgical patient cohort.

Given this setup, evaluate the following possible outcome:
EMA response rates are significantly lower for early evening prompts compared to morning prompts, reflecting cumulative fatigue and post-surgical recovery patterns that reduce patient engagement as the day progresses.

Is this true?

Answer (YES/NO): NO